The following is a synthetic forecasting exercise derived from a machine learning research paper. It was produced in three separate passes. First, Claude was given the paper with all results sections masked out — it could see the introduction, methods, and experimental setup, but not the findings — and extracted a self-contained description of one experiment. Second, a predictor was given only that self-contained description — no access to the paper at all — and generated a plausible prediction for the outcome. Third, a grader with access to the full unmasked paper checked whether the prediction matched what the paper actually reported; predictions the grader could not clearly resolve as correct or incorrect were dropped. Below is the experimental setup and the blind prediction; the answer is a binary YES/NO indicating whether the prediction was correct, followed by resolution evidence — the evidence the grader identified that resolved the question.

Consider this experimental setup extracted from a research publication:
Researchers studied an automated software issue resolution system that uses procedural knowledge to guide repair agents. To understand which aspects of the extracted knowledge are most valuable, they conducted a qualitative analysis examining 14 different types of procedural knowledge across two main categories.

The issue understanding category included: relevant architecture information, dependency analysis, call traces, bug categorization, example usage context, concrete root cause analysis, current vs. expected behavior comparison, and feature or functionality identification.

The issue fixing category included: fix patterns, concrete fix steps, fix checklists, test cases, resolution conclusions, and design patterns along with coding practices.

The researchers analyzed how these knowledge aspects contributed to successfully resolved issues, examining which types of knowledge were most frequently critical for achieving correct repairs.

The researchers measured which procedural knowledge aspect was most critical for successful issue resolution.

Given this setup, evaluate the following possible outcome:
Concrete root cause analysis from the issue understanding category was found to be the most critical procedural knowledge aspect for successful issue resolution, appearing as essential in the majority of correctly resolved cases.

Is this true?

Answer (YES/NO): NO